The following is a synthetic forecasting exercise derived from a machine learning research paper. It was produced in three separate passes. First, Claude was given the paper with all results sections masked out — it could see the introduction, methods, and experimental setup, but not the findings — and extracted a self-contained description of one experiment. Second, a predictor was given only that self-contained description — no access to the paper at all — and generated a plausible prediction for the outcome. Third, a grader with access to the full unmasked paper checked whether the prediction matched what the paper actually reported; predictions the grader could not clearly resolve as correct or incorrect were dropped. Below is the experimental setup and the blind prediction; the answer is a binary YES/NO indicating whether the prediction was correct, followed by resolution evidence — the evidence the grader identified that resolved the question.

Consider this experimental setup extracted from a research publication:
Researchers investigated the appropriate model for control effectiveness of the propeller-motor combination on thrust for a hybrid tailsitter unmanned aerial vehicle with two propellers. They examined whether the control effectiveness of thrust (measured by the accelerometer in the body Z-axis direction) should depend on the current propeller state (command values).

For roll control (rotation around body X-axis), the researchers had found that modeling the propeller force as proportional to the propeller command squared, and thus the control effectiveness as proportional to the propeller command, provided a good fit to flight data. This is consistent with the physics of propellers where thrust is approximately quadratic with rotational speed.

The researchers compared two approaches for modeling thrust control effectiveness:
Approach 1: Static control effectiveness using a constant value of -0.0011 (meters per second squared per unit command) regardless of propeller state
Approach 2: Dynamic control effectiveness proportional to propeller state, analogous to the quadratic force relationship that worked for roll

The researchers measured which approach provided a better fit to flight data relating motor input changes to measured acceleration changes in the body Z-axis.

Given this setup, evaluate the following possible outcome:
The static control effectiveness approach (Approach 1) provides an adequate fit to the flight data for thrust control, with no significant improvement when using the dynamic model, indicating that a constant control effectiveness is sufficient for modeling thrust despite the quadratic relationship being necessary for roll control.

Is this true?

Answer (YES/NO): YES